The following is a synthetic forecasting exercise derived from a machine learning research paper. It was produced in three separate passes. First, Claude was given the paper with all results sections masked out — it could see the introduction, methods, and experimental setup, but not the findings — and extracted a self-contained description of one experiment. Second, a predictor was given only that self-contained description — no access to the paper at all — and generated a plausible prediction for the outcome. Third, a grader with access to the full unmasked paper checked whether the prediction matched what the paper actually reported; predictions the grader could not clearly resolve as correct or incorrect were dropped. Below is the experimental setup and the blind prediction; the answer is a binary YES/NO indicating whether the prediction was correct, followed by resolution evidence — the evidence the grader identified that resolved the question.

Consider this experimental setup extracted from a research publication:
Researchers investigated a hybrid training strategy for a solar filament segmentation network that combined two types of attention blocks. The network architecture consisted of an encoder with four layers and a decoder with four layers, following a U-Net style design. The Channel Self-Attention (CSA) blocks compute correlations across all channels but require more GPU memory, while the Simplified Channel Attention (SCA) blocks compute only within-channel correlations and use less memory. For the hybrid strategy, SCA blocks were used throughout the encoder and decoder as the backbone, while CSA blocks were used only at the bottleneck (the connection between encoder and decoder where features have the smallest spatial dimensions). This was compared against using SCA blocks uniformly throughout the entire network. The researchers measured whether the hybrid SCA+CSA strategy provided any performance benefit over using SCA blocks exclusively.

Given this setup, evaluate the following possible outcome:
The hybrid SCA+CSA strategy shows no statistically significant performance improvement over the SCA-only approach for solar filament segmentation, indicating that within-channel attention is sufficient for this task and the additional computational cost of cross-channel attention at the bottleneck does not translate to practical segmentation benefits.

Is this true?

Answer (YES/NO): NO